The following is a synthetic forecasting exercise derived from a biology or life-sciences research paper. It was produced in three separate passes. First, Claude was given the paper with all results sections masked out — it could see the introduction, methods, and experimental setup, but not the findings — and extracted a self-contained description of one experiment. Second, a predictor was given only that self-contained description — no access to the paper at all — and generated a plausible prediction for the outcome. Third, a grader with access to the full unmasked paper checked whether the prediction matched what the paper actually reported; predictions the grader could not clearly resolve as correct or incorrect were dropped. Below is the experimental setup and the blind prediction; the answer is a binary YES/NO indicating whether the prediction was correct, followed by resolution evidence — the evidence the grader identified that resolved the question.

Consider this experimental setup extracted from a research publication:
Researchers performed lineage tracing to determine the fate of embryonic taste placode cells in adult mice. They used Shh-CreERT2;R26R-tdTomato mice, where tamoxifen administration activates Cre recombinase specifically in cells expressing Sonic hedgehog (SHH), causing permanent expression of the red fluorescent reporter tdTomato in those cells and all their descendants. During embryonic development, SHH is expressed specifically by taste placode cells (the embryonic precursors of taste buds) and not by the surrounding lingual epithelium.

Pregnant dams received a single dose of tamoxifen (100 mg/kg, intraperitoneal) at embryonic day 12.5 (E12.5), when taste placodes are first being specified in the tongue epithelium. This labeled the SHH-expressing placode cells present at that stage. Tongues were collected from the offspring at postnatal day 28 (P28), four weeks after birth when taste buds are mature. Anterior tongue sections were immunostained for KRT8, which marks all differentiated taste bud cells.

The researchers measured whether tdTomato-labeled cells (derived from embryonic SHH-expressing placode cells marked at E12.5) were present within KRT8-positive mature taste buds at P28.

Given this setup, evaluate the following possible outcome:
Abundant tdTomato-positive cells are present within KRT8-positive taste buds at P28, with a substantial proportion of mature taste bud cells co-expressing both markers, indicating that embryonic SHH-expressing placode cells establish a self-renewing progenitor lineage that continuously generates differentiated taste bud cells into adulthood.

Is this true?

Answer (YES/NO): NO